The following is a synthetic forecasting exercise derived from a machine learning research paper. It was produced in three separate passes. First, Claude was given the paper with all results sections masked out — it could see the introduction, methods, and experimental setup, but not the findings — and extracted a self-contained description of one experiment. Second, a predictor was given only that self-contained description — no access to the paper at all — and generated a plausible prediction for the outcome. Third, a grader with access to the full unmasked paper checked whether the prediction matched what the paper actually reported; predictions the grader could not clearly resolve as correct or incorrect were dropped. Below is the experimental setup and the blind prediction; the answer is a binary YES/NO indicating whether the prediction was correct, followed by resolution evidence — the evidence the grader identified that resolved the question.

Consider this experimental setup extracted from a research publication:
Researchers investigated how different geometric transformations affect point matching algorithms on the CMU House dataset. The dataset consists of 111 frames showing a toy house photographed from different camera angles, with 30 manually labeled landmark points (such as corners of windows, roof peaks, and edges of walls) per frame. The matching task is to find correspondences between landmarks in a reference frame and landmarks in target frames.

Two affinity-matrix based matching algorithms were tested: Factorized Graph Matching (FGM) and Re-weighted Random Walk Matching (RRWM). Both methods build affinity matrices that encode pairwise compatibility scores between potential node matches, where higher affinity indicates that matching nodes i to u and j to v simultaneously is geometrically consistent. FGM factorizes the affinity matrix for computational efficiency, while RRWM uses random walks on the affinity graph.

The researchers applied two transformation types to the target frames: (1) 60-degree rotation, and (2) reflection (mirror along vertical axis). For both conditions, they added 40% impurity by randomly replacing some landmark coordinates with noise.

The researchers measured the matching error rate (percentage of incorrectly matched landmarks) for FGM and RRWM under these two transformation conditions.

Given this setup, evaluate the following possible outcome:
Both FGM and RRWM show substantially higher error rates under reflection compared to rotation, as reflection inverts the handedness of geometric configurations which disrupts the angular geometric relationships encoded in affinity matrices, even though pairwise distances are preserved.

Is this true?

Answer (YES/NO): NO